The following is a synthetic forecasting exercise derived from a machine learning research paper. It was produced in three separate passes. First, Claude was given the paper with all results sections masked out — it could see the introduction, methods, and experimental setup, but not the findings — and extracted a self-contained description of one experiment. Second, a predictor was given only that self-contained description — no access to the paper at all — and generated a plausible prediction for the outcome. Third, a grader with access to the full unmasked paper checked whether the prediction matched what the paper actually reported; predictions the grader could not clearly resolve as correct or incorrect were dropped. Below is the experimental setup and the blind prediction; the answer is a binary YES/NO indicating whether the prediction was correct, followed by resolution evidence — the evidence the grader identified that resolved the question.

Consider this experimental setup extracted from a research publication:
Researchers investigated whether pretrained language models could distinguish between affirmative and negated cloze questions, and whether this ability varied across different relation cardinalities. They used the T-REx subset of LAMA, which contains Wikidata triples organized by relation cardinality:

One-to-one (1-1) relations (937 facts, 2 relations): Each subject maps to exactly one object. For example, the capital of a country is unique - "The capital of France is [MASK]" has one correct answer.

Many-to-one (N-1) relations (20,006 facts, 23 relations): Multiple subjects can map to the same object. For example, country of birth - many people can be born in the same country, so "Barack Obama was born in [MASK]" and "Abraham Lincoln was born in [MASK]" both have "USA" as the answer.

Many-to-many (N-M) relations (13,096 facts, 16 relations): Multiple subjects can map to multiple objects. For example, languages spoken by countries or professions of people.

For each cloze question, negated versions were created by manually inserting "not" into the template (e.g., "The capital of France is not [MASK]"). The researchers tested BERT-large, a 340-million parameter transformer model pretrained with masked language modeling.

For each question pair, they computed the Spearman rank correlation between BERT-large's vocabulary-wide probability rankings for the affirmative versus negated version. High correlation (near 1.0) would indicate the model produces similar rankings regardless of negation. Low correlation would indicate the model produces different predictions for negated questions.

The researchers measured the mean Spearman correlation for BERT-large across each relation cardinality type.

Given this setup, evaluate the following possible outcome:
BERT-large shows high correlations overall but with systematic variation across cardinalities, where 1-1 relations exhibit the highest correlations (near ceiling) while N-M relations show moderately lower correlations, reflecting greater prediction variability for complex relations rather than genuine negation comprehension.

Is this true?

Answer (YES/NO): NO